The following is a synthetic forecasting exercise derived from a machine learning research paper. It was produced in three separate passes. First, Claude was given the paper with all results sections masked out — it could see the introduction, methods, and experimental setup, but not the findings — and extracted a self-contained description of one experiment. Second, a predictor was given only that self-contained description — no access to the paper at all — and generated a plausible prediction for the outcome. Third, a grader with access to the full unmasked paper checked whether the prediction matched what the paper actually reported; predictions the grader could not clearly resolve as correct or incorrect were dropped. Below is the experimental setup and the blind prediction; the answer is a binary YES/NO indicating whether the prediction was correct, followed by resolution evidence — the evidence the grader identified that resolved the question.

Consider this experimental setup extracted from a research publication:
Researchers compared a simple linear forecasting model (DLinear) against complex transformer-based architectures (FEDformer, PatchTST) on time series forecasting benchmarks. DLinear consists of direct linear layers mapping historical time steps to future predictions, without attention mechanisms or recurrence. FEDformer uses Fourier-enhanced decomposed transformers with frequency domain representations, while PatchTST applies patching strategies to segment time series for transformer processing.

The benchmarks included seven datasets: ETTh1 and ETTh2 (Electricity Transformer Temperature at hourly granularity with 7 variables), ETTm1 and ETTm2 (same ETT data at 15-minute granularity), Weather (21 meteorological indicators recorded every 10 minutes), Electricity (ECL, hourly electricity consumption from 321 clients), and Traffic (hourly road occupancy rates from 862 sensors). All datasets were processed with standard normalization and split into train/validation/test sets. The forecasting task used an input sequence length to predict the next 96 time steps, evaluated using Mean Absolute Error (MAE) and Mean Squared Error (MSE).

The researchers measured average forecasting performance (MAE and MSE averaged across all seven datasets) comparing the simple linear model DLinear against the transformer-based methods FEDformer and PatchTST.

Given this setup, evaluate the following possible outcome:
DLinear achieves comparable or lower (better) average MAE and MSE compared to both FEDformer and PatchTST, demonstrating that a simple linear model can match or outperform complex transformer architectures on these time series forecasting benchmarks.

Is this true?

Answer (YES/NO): YES